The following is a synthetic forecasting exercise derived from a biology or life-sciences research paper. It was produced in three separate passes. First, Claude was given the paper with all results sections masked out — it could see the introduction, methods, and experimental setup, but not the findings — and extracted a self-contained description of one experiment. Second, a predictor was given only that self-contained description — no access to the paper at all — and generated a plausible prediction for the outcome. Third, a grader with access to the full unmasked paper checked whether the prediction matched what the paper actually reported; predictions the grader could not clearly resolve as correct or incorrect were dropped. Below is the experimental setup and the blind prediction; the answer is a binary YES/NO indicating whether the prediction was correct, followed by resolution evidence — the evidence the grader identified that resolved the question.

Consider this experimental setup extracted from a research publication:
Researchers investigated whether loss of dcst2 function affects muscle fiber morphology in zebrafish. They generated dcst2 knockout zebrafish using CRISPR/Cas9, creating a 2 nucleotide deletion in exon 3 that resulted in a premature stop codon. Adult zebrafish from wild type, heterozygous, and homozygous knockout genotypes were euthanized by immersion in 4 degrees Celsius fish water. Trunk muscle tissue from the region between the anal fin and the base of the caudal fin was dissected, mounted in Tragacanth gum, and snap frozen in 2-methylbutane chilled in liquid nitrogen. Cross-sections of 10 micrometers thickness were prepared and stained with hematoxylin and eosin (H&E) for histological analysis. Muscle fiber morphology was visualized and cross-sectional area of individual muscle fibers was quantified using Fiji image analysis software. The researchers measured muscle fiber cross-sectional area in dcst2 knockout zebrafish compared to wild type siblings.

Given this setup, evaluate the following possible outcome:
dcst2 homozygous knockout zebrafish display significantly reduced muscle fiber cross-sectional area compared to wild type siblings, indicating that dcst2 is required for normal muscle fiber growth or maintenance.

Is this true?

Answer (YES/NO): NO